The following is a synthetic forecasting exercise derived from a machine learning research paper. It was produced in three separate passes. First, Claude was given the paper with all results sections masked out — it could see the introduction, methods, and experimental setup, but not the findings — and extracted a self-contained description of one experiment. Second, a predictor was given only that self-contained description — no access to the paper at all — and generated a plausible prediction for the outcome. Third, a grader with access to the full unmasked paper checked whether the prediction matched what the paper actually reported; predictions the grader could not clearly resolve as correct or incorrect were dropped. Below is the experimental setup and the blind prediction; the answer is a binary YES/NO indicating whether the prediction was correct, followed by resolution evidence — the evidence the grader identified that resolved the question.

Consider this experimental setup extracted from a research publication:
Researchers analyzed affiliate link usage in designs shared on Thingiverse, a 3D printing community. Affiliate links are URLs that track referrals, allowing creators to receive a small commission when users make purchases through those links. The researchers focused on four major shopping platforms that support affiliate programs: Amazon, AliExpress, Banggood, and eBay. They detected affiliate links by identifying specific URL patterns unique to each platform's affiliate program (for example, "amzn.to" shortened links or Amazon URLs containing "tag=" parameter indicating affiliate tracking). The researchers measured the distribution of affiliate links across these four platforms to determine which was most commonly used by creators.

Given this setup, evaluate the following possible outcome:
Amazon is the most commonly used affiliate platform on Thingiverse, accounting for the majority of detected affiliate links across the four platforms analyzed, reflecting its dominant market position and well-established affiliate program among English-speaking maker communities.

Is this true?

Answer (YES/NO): YES